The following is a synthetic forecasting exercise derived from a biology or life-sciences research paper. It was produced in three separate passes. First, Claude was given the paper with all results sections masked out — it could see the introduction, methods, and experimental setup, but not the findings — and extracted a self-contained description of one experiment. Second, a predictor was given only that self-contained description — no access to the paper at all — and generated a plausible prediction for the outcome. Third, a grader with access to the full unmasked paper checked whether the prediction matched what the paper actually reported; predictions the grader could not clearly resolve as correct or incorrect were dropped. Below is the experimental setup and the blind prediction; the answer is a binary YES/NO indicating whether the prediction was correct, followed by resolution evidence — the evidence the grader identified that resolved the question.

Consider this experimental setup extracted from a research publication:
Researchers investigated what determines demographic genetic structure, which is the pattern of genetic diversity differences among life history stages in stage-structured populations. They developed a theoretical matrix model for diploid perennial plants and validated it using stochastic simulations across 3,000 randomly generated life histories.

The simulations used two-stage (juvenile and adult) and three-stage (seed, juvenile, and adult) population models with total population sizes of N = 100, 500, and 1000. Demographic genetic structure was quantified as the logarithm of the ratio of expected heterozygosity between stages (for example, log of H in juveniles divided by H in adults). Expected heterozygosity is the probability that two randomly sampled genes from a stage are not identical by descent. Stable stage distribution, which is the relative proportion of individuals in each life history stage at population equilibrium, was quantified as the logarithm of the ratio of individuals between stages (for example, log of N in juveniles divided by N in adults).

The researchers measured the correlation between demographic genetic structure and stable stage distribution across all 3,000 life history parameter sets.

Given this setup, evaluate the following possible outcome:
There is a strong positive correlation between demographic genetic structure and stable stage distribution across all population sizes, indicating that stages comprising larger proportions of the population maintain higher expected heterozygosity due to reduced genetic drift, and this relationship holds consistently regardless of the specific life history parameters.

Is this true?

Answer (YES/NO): NO